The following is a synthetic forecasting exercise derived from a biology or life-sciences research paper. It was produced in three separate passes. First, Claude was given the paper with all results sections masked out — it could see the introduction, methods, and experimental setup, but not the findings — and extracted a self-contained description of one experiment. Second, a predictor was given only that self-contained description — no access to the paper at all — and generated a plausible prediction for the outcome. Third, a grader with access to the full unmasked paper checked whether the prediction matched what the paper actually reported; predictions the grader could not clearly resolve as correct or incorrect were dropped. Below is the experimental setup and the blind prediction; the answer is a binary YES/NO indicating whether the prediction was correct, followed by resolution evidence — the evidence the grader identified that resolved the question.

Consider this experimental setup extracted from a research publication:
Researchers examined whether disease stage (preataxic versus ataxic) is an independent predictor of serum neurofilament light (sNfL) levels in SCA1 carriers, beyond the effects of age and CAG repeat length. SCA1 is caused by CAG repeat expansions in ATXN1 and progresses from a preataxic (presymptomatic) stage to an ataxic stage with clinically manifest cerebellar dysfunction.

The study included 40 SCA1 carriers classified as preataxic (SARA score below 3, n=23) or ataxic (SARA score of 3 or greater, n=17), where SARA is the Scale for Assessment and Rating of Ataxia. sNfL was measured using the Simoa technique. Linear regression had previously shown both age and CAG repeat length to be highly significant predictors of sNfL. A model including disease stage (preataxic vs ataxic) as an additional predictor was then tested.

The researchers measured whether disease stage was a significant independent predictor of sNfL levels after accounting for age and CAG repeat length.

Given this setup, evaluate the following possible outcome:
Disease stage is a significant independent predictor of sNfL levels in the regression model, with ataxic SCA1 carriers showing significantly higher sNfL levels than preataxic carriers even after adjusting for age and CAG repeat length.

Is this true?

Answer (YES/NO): YES